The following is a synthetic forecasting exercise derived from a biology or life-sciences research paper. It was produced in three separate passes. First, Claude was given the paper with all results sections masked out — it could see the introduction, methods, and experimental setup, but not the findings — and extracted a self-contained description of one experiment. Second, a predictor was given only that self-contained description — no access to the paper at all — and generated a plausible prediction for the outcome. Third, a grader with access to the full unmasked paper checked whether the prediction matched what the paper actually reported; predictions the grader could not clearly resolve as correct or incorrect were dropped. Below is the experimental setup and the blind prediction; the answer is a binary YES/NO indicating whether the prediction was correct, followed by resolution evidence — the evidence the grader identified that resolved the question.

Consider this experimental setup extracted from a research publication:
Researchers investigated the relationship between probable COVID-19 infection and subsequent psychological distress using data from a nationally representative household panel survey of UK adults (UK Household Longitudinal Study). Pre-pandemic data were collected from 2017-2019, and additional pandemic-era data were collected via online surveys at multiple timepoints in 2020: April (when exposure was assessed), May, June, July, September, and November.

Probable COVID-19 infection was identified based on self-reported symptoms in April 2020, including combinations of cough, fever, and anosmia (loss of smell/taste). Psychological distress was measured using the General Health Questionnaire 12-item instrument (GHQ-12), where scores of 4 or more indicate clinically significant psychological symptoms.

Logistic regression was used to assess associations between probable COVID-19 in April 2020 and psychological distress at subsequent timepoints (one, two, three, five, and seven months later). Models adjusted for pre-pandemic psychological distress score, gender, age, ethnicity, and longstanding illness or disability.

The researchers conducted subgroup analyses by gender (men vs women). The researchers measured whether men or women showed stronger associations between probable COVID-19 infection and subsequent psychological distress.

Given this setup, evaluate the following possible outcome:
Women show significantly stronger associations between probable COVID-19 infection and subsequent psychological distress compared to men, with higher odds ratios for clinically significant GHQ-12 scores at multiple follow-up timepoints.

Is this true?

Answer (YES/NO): NO